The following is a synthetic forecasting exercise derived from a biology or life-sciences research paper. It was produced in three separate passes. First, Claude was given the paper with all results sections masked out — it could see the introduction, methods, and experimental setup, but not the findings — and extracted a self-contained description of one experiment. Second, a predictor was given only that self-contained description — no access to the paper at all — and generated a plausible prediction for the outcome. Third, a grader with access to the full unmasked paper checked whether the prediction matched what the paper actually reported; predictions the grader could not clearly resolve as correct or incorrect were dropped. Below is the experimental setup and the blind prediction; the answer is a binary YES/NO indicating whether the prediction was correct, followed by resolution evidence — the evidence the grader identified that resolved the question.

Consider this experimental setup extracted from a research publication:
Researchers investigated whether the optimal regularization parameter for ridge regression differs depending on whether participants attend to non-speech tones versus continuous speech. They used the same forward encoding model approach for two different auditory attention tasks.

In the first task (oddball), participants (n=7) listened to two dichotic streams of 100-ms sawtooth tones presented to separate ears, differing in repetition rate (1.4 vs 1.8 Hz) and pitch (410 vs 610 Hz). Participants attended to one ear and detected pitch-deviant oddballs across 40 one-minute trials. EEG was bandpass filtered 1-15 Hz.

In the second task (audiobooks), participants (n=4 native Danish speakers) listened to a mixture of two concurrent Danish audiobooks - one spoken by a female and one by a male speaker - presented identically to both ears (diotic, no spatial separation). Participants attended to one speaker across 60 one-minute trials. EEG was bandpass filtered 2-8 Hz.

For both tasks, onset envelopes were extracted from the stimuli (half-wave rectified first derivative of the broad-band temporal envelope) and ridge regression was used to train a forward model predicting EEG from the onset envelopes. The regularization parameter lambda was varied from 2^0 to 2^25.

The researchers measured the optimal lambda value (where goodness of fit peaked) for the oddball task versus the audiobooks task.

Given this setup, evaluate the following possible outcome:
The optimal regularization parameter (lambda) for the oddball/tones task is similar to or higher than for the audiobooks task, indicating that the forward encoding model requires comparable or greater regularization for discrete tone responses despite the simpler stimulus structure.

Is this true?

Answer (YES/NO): NO